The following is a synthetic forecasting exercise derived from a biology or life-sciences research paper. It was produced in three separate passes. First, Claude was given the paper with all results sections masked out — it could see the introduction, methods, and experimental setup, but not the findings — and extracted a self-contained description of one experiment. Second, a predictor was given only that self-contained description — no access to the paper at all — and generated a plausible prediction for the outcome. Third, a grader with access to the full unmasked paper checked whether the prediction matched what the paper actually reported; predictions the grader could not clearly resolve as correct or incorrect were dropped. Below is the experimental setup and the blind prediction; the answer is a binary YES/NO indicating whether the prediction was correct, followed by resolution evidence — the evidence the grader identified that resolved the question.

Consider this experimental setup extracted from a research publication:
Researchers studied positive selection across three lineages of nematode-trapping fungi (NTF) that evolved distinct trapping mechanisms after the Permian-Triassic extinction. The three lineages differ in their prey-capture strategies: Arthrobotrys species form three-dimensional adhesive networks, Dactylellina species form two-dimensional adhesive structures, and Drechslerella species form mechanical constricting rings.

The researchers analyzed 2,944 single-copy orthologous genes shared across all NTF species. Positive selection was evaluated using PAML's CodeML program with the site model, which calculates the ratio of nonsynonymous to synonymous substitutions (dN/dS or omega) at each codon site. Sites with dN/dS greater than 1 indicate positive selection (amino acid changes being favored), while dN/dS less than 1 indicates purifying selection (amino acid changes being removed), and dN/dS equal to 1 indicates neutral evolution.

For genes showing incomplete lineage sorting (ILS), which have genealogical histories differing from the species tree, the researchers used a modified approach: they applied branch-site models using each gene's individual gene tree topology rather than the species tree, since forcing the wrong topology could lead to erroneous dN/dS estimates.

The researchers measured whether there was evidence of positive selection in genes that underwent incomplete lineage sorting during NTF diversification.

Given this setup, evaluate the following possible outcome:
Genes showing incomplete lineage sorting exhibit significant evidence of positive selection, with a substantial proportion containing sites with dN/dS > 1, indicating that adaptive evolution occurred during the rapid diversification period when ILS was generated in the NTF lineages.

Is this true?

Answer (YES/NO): NO